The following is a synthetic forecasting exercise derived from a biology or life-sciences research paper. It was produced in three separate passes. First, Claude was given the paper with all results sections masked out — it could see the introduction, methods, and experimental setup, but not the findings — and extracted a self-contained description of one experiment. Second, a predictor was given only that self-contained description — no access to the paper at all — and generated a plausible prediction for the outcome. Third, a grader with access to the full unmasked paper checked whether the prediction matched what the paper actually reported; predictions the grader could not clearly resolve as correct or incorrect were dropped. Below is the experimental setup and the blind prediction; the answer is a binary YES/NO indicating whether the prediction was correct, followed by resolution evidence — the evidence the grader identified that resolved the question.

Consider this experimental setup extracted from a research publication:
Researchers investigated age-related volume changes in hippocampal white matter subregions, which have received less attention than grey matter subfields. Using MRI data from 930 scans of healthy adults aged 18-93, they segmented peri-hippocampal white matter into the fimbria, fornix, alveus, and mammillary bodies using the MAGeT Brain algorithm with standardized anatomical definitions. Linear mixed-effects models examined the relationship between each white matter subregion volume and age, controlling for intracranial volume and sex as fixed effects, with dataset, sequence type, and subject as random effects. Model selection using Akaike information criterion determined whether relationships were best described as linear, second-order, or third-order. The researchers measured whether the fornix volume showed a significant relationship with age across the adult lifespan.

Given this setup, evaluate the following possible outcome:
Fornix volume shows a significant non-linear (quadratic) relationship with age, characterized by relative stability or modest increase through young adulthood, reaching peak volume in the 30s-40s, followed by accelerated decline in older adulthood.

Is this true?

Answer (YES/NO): NO